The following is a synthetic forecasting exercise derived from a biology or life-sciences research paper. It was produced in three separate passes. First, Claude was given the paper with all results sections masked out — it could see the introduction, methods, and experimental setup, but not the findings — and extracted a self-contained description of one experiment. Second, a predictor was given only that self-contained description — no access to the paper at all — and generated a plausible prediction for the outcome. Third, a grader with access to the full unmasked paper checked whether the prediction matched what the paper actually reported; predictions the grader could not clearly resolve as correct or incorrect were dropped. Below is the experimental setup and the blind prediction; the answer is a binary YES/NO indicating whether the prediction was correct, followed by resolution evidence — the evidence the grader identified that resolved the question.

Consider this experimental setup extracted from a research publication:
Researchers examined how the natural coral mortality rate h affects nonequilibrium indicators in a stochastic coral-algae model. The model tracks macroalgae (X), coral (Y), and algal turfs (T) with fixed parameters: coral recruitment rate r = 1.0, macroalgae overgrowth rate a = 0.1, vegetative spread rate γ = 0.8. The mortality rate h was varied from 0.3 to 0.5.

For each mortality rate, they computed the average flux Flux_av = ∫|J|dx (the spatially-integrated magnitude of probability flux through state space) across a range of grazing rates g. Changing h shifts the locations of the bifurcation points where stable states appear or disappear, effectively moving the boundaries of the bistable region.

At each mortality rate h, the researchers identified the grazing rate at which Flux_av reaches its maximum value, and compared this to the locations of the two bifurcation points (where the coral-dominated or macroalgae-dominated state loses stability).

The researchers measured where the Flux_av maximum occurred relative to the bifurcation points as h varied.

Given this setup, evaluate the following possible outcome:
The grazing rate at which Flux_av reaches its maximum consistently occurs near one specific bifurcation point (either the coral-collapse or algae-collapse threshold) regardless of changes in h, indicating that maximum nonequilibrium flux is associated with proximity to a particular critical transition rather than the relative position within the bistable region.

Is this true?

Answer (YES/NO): NO